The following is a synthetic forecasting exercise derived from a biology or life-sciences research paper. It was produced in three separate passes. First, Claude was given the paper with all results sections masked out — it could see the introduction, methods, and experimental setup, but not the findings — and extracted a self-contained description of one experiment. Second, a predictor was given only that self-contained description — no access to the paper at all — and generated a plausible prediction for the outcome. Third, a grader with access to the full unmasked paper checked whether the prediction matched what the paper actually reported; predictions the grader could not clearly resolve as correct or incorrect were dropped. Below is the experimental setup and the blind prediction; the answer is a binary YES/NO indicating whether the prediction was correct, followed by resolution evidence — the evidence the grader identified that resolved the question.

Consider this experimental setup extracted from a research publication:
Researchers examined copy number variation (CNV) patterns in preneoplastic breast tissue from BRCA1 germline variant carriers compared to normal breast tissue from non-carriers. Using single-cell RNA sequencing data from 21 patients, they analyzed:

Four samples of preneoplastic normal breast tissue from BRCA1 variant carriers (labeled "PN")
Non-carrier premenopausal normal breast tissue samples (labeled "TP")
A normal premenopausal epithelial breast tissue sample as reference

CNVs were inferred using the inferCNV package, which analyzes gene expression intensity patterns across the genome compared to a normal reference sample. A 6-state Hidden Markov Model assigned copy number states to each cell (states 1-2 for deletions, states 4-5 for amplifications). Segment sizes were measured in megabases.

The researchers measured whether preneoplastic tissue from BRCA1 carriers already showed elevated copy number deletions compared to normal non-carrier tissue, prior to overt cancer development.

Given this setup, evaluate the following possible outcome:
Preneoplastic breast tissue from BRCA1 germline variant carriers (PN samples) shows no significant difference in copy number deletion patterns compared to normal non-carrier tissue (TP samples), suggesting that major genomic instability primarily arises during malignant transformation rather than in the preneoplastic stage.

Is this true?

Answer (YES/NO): YES